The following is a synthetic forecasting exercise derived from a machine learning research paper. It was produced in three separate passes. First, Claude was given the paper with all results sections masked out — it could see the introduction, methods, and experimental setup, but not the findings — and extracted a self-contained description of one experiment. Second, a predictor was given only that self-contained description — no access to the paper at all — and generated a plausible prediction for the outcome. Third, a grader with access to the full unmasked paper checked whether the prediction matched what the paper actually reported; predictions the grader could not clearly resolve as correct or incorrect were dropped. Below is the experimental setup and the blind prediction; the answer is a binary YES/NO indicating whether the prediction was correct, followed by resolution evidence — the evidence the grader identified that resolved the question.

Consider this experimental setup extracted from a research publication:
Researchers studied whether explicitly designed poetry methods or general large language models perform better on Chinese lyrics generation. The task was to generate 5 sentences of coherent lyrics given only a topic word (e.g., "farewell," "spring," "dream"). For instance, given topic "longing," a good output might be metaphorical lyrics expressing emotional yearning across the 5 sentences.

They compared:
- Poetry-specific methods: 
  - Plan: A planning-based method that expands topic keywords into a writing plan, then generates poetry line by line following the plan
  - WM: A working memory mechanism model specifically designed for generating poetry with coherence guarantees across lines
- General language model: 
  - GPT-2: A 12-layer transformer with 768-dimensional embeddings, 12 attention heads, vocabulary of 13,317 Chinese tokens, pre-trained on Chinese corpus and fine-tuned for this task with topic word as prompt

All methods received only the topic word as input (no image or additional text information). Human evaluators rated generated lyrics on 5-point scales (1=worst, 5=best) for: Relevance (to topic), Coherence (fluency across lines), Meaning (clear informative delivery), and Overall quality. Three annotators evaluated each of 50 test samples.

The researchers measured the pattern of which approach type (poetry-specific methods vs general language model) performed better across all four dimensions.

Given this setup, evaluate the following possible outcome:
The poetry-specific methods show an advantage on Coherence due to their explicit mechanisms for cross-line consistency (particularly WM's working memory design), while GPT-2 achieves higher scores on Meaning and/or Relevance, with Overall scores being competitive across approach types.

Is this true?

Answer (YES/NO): NO